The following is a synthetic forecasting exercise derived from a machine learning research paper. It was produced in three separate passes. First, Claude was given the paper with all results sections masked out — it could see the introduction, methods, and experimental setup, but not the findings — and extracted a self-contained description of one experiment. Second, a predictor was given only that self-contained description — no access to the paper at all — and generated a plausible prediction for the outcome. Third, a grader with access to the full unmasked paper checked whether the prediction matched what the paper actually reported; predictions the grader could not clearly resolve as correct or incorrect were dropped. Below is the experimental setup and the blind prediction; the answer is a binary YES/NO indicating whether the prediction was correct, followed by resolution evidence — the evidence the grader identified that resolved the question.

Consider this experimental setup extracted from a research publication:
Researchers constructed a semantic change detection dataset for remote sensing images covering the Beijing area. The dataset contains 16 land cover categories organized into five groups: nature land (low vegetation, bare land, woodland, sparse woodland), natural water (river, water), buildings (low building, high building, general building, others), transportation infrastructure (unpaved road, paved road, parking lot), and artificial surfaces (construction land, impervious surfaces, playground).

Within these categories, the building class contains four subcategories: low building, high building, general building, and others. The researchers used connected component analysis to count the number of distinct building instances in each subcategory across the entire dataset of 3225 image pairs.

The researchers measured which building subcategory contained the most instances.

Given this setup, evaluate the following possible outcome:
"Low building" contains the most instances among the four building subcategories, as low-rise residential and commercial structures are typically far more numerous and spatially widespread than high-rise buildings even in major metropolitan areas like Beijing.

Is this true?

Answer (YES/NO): YES